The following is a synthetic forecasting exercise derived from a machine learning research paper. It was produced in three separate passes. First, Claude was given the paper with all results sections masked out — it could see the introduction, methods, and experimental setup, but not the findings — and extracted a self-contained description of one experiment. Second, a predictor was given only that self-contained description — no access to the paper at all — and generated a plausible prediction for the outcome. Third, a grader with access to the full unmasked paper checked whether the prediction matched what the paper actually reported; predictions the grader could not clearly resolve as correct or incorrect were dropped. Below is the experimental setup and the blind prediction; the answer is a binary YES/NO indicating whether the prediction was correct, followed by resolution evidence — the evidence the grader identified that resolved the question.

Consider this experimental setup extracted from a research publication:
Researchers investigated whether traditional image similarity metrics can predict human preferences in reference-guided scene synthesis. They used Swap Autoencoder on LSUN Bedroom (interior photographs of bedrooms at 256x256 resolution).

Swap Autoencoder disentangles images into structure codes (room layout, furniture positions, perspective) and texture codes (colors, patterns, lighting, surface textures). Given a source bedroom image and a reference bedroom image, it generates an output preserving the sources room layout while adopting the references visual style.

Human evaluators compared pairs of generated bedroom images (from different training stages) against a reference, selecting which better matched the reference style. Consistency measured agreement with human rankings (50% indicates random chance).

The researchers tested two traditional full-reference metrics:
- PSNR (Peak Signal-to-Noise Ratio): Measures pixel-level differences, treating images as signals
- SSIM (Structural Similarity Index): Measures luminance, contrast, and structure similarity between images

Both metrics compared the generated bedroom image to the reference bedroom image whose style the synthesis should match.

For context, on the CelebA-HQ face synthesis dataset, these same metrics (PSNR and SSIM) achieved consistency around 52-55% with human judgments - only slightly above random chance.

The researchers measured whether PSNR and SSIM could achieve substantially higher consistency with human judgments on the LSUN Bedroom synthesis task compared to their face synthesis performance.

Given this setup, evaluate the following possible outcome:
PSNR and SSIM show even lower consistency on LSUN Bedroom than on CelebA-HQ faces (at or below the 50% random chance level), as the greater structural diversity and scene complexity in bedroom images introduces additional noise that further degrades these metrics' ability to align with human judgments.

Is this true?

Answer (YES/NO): NO